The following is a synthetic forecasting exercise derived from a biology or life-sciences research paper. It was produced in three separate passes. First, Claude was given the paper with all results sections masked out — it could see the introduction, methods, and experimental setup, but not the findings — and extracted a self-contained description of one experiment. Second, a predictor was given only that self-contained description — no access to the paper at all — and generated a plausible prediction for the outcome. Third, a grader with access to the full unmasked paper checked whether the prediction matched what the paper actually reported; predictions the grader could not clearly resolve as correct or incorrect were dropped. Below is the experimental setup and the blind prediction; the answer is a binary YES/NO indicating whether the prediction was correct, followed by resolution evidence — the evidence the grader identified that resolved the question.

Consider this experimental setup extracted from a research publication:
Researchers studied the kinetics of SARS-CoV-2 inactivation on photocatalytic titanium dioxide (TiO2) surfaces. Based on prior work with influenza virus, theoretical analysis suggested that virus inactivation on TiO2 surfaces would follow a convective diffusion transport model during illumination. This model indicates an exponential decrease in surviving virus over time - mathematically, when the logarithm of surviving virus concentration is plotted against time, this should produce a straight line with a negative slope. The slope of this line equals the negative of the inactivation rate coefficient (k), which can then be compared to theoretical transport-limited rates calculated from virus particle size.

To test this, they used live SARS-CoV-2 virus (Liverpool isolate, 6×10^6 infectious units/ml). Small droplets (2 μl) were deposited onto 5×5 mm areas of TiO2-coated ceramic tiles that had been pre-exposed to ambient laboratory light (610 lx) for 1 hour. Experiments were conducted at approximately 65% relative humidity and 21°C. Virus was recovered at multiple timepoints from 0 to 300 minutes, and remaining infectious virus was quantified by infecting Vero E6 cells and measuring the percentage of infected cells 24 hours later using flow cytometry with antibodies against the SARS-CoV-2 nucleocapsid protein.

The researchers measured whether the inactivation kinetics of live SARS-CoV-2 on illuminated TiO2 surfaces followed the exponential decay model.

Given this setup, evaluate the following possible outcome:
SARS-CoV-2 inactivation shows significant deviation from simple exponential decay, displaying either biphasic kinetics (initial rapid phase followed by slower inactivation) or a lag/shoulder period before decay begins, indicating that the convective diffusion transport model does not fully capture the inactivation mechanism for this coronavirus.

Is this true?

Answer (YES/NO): NO